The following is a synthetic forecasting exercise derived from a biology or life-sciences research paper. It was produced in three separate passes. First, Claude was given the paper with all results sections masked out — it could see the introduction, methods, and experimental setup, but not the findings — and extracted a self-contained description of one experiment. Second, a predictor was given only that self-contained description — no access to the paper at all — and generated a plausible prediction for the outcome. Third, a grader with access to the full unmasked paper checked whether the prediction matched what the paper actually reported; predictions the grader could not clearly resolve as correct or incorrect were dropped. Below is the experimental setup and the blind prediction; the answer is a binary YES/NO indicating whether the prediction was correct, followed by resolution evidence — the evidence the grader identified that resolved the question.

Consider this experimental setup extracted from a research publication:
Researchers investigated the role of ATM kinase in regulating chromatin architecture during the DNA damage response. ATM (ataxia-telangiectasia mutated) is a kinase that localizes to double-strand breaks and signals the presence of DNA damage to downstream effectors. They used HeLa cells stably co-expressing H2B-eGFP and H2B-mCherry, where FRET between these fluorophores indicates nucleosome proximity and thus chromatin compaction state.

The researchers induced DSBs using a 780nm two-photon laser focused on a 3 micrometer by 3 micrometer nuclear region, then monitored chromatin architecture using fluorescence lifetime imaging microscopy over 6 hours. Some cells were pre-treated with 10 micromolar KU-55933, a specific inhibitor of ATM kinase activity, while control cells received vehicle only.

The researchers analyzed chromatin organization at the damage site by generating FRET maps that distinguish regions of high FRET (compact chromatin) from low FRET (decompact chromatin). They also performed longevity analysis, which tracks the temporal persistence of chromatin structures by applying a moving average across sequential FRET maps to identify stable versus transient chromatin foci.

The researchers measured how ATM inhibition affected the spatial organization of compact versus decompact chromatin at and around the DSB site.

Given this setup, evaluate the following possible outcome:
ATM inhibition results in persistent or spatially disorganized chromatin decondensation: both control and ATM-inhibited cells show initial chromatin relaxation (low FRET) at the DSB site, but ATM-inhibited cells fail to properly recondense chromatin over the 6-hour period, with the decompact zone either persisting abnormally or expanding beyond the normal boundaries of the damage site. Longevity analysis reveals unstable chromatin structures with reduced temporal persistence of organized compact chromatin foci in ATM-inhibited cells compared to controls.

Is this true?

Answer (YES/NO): NO